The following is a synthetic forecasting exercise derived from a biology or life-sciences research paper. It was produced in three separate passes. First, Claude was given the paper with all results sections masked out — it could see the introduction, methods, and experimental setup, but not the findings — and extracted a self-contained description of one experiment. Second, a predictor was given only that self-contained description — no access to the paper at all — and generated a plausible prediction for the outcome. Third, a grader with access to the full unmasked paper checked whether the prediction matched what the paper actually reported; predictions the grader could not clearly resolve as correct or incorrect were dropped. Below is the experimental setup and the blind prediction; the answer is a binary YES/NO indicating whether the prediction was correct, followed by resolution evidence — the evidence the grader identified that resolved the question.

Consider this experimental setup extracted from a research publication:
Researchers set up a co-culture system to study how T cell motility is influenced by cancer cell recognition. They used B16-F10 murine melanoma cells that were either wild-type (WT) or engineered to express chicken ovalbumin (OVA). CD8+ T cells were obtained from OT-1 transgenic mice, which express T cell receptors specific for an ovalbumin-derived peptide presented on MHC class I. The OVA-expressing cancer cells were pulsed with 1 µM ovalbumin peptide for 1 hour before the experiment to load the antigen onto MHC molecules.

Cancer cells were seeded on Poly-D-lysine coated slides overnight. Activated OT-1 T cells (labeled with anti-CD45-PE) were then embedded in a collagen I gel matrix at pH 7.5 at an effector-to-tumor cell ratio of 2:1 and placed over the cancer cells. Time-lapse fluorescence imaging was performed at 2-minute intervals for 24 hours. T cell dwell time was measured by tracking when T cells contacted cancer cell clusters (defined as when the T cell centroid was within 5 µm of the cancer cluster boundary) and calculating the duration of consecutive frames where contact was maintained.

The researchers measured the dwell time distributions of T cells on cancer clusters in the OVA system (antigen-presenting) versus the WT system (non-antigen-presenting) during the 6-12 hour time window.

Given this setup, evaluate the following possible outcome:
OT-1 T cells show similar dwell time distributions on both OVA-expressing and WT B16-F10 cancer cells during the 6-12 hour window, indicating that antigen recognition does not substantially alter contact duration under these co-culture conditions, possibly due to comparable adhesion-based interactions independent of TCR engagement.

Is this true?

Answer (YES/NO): NO